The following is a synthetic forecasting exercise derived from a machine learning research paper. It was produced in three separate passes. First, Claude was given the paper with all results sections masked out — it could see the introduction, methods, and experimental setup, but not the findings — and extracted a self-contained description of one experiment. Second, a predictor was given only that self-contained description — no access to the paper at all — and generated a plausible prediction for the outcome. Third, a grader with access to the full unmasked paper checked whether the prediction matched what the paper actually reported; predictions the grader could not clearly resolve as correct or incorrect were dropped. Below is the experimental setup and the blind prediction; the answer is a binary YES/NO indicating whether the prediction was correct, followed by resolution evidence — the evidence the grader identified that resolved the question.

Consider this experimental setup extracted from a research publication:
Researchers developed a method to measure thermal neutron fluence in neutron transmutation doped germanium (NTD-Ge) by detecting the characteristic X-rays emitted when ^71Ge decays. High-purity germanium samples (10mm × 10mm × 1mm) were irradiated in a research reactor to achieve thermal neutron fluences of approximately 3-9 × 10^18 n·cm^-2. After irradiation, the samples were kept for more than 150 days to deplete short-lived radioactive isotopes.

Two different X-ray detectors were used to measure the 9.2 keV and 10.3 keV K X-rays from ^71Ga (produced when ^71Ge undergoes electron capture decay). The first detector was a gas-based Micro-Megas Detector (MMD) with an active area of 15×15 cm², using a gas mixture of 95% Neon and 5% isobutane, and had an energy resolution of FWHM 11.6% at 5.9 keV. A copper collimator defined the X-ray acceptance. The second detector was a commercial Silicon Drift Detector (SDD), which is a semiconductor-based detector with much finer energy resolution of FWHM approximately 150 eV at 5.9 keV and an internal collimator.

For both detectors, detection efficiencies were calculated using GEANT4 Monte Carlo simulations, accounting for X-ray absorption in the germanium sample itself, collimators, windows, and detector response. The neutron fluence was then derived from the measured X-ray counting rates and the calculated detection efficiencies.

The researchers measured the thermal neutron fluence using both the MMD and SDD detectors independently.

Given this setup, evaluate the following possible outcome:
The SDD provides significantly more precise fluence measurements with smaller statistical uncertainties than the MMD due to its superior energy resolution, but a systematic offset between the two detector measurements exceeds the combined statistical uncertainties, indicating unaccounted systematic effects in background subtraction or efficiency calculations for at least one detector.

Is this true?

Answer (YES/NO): NO